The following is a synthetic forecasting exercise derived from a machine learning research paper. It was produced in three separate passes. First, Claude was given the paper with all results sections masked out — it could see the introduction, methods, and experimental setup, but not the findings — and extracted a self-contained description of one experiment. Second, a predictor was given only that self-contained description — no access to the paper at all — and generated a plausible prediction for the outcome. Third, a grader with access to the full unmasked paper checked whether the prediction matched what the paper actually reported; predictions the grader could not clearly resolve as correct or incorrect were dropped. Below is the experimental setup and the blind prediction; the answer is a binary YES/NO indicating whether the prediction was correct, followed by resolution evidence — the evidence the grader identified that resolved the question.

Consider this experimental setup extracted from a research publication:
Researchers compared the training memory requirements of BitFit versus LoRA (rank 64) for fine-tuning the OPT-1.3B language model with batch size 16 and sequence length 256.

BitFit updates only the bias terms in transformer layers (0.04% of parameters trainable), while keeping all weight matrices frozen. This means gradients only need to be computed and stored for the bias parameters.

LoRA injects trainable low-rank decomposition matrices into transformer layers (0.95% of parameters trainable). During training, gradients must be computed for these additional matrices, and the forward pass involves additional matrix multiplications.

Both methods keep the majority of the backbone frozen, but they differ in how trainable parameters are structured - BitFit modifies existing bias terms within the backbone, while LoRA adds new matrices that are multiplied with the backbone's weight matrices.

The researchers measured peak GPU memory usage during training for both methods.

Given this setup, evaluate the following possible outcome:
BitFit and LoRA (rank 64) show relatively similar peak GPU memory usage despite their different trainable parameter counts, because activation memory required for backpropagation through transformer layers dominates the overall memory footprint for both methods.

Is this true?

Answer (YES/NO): YES